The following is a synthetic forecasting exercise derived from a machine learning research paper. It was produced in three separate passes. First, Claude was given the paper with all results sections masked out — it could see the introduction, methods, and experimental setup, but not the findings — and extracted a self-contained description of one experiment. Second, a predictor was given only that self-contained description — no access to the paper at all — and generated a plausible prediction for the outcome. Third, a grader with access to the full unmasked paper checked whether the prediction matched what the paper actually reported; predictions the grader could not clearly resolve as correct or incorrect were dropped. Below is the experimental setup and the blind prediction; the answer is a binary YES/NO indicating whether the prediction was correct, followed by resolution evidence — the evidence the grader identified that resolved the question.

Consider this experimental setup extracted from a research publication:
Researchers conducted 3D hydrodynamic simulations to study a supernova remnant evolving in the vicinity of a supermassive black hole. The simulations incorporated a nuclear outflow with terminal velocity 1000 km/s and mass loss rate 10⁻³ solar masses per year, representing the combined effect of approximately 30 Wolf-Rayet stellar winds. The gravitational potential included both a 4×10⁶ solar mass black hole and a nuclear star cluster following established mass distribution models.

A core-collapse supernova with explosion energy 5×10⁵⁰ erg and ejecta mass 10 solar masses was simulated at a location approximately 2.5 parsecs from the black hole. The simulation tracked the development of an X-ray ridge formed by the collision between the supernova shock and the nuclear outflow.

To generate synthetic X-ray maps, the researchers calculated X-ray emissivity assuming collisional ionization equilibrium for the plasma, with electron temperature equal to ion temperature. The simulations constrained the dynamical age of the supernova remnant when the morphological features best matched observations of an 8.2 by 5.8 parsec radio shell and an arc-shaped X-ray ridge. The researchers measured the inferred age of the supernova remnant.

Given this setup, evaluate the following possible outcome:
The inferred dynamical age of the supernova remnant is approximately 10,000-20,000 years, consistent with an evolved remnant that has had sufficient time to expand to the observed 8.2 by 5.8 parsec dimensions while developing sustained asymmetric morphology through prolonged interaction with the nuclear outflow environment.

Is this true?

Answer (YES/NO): NO